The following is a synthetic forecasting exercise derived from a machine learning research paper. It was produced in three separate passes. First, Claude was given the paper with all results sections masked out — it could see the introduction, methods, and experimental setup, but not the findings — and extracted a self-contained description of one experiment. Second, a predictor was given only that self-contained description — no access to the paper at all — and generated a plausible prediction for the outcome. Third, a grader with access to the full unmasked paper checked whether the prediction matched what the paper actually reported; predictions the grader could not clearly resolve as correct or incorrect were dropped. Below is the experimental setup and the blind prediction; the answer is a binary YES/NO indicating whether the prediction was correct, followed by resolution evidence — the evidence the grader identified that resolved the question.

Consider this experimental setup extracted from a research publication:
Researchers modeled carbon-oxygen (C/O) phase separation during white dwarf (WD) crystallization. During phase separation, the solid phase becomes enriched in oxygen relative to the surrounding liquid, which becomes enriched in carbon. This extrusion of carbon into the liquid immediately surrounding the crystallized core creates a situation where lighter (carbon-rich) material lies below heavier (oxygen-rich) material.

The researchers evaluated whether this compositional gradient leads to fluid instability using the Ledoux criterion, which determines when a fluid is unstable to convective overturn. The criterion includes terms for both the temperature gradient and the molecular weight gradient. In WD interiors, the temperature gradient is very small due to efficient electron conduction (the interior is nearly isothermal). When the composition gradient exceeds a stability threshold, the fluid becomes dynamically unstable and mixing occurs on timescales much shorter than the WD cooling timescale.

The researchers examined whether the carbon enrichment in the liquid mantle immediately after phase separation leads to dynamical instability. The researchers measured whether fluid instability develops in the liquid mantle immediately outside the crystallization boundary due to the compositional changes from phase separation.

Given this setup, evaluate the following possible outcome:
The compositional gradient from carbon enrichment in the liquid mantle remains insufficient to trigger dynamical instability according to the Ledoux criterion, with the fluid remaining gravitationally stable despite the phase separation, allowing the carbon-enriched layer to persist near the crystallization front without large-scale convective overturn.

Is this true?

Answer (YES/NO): NO